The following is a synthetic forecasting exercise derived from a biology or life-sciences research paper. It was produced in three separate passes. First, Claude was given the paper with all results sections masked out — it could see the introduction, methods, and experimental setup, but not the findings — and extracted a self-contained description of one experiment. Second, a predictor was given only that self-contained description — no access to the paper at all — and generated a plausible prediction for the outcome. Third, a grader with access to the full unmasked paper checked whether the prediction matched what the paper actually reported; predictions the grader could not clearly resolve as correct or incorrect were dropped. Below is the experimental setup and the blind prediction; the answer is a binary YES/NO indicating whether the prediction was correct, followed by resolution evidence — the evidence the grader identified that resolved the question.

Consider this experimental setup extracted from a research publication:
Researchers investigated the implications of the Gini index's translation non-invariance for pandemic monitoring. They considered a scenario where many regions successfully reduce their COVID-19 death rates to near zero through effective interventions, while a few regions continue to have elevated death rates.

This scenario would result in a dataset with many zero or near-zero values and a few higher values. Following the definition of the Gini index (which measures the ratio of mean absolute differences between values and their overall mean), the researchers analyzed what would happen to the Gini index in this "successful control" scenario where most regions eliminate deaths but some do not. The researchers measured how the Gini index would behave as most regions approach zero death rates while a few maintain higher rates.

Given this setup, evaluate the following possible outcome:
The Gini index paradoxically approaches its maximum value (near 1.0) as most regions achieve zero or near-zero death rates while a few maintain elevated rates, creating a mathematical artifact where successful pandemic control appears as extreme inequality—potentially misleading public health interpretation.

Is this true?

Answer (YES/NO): YES